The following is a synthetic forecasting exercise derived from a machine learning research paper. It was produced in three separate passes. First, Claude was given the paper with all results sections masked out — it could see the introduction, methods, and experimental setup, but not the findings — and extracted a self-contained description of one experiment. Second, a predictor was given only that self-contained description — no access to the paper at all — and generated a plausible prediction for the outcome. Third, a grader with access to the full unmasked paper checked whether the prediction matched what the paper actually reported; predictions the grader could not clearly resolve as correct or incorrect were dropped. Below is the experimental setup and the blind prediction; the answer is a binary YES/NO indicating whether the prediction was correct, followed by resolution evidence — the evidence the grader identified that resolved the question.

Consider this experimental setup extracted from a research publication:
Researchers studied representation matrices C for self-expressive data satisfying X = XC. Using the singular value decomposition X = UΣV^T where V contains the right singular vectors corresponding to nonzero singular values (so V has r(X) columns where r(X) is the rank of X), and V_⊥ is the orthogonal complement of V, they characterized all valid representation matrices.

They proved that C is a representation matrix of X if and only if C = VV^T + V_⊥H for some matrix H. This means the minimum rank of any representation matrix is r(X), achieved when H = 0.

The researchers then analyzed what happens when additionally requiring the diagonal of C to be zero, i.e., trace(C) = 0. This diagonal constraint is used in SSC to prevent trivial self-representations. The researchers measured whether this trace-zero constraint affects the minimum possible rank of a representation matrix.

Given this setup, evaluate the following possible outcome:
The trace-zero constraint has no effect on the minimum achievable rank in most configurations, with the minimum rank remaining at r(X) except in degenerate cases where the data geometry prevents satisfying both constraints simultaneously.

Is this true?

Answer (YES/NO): NO